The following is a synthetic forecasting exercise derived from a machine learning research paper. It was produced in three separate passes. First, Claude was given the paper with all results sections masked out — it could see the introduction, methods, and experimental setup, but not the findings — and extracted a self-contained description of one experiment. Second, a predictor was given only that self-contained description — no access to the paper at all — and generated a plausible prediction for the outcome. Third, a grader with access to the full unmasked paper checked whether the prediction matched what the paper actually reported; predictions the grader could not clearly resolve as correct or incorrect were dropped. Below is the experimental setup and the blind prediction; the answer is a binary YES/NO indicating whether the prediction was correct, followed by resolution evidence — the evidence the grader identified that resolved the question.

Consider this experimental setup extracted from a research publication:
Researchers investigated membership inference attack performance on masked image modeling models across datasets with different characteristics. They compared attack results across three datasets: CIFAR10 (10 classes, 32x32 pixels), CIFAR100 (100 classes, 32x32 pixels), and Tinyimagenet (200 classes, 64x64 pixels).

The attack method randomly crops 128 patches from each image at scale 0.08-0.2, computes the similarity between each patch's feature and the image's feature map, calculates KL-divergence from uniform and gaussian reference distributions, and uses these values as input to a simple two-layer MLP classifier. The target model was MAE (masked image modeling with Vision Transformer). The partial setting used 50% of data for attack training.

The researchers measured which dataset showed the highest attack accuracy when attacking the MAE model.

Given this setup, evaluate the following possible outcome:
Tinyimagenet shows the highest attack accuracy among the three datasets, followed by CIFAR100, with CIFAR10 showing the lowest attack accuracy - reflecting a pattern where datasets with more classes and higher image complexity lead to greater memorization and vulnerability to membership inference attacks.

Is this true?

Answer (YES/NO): YES